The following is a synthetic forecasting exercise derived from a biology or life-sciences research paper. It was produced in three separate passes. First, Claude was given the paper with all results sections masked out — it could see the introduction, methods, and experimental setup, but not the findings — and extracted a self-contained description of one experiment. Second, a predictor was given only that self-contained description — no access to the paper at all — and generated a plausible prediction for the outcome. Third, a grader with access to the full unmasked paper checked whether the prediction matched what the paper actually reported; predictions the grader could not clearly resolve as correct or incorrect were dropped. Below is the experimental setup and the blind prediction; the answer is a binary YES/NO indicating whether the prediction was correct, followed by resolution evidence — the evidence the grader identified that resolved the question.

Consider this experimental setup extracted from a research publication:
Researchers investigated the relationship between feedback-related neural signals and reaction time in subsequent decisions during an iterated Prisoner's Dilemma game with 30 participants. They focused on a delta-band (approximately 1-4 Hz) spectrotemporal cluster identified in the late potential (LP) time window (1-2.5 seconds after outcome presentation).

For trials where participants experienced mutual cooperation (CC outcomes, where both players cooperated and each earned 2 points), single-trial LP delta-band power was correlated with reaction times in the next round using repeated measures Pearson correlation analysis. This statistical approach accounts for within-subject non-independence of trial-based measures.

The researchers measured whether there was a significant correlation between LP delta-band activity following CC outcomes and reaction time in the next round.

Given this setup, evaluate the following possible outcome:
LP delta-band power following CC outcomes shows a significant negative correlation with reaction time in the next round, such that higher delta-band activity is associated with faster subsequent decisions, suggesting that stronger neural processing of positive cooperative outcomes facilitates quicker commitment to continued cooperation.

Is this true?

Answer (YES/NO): NO